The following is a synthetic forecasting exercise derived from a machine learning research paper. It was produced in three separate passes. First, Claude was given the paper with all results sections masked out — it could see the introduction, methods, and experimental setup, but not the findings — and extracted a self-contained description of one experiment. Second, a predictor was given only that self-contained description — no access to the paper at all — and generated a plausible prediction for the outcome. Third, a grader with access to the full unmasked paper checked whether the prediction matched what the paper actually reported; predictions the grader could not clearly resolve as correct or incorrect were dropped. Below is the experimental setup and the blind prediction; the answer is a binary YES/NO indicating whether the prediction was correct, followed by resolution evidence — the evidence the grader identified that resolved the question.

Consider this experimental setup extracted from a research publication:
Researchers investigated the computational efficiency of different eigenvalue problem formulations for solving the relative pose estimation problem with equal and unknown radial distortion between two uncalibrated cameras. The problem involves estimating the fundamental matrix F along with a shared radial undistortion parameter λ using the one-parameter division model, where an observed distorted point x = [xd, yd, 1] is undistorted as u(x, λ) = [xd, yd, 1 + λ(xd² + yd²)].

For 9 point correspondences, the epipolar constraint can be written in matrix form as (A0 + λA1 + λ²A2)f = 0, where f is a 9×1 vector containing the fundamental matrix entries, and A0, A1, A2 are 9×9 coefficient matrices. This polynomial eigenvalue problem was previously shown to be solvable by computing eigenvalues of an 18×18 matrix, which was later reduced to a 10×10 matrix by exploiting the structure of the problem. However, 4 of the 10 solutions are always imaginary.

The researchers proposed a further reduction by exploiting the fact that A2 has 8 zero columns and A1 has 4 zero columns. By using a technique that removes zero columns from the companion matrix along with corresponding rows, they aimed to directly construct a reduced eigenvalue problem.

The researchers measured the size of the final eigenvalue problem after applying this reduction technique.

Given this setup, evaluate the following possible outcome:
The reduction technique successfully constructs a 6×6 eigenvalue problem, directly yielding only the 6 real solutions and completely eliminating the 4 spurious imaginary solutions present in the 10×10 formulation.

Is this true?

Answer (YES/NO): YES